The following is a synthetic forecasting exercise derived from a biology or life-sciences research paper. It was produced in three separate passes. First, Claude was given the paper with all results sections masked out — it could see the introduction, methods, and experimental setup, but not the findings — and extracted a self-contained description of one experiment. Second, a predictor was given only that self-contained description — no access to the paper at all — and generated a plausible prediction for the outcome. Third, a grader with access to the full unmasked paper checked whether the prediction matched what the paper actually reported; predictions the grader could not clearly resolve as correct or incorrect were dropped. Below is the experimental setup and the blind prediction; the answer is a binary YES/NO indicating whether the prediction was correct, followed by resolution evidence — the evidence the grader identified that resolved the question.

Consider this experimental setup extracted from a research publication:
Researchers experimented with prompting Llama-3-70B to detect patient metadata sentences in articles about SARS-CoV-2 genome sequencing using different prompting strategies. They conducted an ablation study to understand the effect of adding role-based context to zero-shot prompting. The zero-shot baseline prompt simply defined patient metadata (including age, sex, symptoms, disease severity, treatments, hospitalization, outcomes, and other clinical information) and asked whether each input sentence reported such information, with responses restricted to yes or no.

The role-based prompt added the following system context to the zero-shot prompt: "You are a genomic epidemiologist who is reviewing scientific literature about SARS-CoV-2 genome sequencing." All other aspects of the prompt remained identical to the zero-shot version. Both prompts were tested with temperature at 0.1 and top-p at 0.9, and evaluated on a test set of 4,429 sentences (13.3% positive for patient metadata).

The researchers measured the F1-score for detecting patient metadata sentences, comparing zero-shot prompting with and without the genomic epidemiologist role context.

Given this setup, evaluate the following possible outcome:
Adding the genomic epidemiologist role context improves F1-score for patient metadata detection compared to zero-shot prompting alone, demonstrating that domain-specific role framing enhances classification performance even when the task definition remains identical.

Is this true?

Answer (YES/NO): YES